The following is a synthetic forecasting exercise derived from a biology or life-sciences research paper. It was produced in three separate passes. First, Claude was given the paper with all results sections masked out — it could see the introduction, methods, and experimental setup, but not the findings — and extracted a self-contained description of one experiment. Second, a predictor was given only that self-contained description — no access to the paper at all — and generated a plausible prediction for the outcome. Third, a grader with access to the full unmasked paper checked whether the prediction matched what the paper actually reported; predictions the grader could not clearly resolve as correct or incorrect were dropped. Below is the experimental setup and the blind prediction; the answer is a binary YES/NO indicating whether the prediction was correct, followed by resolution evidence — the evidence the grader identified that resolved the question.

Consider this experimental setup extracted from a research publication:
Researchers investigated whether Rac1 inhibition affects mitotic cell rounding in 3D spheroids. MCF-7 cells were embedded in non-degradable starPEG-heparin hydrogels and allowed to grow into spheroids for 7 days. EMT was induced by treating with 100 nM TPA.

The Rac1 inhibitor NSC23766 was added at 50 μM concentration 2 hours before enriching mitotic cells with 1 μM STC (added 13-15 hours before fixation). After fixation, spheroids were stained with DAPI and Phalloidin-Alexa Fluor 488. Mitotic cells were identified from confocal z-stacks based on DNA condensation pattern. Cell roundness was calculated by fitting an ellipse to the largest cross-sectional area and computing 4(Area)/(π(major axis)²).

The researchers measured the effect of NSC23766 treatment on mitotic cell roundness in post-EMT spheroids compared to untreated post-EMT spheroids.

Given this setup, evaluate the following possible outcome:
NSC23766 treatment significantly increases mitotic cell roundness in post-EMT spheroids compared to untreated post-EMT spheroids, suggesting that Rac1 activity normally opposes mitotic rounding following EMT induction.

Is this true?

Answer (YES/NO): NO